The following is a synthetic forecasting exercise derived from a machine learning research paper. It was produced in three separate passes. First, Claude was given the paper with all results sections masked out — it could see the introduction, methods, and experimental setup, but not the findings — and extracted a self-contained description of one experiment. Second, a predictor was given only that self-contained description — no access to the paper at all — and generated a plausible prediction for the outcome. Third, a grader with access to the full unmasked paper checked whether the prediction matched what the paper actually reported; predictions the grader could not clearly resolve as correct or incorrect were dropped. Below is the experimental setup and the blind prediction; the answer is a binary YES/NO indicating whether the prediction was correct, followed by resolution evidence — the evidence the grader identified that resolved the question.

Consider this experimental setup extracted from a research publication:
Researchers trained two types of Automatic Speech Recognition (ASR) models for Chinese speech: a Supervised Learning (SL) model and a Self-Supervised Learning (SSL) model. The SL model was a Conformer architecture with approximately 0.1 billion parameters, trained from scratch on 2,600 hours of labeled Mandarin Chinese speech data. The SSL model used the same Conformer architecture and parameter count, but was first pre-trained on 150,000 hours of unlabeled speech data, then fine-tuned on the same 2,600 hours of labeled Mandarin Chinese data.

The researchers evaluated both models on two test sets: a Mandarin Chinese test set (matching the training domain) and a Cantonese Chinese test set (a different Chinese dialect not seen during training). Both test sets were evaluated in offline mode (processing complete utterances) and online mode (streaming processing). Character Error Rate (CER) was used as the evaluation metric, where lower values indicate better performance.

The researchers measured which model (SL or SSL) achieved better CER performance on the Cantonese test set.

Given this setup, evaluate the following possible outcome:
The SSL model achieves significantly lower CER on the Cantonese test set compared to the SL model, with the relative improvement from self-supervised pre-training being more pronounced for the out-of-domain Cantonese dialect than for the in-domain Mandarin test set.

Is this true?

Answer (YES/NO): NO